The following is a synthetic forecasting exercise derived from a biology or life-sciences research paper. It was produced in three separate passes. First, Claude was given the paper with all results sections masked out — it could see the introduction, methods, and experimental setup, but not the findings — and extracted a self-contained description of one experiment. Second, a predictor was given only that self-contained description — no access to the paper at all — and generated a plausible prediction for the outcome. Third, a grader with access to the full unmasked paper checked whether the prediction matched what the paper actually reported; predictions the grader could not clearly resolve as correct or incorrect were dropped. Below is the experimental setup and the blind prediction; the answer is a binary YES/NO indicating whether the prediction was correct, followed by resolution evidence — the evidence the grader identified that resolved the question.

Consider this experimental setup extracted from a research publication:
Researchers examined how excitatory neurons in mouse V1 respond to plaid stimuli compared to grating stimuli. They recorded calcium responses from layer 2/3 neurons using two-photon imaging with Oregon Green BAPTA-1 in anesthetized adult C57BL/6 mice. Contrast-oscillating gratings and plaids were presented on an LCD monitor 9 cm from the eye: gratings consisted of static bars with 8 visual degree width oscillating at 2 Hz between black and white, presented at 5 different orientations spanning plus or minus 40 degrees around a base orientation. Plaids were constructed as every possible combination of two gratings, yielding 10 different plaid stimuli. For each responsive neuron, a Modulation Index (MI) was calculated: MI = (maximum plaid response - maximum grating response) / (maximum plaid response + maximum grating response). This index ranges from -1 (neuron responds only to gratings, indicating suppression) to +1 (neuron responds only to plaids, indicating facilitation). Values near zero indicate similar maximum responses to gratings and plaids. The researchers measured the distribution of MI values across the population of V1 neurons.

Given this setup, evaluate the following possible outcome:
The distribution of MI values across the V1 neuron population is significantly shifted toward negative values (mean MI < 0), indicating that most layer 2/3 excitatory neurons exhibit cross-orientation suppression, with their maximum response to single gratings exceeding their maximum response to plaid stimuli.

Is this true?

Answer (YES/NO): NO